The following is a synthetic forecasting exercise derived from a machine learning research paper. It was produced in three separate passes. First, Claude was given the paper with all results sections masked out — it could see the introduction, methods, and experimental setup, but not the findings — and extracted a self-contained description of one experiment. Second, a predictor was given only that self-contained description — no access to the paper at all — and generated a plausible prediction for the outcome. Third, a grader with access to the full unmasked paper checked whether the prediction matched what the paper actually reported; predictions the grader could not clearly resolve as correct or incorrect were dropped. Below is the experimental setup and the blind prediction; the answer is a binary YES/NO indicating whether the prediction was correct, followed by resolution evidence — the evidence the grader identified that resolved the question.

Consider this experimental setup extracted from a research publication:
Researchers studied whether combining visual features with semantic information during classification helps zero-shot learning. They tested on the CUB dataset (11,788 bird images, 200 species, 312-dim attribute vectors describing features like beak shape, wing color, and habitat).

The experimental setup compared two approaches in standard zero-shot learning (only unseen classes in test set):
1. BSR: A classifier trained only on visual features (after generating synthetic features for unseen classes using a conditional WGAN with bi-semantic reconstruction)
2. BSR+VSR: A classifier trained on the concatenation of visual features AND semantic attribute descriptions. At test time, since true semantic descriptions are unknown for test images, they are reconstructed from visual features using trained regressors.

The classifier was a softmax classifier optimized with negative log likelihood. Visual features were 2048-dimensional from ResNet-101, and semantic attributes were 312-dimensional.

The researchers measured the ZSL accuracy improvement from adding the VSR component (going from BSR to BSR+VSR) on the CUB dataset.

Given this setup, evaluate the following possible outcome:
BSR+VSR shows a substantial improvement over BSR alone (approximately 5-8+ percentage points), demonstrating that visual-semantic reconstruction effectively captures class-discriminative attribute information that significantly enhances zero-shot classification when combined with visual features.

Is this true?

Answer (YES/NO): NO